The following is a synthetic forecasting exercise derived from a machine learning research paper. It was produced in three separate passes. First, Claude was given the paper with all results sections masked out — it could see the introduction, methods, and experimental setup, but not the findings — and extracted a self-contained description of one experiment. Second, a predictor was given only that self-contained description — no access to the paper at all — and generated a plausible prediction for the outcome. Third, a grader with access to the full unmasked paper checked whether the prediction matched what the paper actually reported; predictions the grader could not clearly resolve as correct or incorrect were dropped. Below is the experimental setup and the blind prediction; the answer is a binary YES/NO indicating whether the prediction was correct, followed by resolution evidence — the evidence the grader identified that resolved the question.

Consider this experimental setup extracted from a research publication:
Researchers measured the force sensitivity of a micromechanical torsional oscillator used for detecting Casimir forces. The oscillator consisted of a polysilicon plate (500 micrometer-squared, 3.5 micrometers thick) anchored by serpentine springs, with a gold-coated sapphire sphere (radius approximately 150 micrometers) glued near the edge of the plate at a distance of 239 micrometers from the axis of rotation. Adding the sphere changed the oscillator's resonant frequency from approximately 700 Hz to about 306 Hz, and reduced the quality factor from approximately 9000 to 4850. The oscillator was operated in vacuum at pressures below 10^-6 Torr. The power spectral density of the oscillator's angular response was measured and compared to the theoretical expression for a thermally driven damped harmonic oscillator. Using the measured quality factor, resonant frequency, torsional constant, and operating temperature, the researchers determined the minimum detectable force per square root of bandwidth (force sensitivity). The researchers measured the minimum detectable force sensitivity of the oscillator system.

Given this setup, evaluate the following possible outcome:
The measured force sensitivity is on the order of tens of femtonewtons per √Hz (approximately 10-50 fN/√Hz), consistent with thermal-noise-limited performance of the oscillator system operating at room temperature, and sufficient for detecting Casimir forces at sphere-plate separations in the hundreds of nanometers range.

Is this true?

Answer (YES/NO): NO